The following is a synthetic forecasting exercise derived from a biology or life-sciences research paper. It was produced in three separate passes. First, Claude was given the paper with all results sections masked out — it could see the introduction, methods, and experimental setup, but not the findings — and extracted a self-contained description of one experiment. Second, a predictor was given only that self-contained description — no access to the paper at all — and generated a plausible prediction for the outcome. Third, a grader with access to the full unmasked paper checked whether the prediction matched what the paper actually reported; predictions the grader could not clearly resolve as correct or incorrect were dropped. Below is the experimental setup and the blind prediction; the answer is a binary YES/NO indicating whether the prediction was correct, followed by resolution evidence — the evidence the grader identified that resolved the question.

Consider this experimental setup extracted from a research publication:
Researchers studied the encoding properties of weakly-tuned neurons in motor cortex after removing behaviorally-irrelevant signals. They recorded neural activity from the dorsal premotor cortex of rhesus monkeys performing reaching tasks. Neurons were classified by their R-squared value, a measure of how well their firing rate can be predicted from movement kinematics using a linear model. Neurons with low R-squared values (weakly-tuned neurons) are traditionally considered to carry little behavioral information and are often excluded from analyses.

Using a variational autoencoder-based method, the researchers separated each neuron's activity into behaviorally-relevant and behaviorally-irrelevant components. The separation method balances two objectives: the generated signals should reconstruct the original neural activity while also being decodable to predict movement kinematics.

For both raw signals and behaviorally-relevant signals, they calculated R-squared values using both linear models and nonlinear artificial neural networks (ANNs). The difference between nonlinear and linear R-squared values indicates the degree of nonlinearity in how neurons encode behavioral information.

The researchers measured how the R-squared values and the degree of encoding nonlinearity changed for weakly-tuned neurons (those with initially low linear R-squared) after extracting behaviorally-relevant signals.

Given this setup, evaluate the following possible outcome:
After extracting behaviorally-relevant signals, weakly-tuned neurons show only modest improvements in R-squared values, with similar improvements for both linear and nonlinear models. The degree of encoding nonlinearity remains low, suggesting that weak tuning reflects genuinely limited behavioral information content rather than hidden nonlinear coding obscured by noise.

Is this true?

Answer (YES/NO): NO